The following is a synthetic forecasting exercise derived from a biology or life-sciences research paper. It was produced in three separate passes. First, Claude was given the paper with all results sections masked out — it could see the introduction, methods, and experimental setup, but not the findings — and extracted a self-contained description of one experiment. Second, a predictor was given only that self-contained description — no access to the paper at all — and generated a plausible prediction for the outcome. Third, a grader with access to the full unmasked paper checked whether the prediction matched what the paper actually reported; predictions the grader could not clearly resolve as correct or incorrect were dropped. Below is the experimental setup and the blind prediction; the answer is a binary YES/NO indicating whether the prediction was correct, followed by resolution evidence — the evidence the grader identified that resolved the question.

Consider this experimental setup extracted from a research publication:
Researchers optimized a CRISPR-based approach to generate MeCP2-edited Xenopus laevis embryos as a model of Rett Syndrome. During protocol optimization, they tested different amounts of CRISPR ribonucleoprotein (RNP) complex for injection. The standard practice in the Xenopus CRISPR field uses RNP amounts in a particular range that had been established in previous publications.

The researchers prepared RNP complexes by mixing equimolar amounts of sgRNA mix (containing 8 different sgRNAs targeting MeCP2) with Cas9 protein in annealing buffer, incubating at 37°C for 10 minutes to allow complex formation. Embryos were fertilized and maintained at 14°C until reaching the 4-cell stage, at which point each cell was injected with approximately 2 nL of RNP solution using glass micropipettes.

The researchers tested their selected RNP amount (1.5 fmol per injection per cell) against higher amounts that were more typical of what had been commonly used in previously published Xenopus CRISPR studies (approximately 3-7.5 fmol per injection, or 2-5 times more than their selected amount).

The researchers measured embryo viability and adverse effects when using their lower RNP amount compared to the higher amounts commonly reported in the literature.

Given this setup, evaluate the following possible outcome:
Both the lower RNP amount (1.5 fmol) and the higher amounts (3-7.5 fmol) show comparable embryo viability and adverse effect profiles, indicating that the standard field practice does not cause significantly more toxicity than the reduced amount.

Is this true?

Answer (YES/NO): NO